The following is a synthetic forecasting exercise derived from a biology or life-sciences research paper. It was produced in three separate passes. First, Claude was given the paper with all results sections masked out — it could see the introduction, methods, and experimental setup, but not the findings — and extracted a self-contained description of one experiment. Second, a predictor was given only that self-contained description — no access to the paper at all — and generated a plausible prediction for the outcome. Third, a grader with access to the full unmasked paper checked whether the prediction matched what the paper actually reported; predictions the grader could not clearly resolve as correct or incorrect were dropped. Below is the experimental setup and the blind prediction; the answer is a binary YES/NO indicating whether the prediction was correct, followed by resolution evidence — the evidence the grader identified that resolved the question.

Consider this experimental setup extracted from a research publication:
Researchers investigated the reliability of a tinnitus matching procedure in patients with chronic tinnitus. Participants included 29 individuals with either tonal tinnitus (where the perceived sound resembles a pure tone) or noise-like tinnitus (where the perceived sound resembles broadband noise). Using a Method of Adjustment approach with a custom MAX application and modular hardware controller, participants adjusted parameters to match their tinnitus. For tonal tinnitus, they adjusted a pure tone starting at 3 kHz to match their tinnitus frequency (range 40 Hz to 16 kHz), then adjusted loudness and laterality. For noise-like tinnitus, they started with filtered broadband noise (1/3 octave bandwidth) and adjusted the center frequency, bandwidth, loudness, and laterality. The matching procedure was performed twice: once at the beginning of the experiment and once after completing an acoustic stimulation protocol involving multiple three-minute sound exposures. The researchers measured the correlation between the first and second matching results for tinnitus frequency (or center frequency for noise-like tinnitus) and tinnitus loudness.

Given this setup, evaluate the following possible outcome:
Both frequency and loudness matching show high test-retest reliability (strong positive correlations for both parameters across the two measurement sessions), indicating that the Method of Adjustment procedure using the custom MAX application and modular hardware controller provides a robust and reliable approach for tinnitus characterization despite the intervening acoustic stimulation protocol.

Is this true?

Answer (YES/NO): NO